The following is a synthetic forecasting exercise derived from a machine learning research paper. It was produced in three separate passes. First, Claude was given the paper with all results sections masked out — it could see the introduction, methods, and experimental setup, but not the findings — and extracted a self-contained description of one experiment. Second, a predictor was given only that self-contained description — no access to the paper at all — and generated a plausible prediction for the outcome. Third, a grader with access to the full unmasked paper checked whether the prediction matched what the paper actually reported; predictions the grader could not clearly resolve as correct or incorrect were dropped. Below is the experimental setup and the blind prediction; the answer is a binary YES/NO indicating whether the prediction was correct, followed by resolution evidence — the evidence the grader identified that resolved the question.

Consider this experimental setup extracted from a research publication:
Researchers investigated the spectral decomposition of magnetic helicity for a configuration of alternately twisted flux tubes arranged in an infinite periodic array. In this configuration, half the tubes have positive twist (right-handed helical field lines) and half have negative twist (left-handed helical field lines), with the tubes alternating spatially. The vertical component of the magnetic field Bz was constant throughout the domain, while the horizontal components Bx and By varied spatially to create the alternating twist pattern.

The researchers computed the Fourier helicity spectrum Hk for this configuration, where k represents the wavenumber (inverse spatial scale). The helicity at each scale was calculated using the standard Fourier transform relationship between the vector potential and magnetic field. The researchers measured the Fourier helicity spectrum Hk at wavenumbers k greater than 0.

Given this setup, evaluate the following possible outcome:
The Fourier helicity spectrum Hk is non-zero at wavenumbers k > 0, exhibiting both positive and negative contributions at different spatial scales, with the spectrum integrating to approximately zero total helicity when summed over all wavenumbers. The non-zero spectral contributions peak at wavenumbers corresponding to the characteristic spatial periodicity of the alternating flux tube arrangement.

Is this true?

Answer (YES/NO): NO